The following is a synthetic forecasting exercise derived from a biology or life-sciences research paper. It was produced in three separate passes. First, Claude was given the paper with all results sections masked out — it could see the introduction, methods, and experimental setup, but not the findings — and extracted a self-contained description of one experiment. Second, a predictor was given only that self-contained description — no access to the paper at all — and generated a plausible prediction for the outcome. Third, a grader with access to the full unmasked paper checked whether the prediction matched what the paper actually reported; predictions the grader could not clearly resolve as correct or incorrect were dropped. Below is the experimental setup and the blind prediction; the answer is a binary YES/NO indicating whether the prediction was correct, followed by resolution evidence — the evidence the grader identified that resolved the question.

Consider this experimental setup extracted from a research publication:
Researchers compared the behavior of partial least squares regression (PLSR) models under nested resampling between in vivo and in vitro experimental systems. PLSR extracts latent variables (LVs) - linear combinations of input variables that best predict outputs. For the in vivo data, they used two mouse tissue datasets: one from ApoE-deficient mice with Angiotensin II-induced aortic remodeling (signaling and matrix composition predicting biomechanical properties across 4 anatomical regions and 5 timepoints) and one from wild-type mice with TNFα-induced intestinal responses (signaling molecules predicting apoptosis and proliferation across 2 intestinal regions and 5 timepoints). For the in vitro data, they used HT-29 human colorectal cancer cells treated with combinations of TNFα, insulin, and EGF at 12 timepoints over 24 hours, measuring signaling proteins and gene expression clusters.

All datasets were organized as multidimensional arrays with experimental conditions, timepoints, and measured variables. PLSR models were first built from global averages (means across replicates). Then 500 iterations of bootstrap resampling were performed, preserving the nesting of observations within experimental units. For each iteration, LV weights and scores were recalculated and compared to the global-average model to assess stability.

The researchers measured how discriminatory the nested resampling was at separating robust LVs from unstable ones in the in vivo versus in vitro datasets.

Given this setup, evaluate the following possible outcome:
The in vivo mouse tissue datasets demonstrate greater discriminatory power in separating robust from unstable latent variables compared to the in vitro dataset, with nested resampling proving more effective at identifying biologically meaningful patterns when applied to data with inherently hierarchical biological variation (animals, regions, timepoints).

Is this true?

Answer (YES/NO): YES